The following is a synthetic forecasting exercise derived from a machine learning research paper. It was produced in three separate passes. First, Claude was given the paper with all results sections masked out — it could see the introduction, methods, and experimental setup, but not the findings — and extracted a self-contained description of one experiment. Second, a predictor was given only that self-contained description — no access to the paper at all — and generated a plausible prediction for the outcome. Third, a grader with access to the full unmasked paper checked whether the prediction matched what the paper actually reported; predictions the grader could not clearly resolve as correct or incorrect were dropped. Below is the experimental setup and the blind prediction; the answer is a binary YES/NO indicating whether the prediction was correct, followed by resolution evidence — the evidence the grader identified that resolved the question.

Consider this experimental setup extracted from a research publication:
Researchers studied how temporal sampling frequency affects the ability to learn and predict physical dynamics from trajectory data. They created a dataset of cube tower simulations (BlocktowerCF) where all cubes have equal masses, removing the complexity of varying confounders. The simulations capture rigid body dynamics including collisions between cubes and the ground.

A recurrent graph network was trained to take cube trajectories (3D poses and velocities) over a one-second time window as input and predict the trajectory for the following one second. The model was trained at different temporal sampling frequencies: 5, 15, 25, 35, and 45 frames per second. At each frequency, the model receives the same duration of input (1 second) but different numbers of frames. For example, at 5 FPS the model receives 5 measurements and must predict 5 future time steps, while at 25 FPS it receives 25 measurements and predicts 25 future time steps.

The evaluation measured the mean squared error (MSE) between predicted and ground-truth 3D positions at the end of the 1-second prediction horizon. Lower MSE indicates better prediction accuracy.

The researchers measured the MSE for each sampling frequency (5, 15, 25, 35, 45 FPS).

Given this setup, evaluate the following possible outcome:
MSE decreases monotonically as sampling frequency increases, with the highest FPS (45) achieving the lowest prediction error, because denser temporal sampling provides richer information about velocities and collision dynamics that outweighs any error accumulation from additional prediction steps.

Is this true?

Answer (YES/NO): NO